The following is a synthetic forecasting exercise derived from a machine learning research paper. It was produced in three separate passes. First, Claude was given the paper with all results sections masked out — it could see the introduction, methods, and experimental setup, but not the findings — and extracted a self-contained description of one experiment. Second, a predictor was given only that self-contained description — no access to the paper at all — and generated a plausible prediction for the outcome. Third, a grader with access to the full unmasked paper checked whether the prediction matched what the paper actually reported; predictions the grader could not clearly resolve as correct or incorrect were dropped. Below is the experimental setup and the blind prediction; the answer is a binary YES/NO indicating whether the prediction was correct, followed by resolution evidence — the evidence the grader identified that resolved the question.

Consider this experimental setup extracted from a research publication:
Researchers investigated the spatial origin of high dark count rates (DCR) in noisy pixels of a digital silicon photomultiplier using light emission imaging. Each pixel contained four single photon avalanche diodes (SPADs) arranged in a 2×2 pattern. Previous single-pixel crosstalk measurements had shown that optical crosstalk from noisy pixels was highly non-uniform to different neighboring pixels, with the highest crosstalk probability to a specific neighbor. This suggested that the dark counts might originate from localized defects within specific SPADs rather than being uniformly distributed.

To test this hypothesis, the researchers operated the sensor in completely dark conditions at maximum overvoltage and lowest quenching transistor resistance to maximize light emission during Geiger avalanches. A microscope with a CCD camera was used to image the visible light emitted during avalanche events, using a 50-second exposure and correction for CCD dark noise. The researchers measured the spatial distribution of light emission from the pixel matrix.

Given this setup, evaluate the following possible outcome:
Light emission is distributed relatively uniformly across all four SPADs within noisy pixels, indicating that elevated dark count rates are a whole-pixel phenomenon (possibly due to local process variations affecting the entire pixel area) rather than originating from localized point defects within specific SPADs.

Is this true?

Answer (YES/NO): NO